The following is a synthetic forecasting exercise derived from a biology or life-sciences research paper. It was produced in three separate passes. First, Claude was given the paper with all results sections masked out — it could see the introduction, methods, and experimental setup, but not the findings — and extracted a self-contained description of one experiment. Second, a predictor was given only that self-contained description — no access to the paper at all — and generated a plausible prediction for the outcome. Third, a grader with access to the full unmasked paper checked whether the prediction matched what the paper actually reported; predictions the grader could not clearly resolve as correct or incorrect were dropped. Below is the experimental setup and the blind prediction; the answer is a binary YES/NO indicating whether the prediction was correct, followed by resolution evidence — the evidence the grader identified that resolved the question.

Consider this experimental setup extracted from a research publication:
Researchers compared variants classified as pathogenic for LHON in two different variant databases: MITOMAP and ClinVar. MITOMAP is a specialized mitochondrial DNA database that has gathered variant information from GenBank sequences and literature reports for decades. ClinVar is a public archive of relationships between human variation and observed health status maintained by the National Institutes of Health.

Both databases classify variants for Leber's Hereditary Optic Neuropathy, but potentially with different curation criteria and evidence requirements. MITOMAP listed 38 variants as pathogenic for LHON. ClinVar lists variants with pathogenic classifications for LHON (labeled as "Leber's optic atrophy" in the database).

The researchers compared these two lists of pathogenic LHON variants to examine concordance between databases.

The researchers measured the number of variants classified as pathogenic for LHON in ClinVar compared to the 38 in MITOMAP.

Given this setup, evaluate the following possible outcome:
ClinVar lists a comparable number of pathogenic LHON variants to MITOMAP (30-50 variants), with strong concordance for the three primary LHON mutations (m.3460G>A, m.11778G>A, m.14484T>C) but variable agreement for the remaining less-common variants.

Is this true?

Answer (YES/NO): YES